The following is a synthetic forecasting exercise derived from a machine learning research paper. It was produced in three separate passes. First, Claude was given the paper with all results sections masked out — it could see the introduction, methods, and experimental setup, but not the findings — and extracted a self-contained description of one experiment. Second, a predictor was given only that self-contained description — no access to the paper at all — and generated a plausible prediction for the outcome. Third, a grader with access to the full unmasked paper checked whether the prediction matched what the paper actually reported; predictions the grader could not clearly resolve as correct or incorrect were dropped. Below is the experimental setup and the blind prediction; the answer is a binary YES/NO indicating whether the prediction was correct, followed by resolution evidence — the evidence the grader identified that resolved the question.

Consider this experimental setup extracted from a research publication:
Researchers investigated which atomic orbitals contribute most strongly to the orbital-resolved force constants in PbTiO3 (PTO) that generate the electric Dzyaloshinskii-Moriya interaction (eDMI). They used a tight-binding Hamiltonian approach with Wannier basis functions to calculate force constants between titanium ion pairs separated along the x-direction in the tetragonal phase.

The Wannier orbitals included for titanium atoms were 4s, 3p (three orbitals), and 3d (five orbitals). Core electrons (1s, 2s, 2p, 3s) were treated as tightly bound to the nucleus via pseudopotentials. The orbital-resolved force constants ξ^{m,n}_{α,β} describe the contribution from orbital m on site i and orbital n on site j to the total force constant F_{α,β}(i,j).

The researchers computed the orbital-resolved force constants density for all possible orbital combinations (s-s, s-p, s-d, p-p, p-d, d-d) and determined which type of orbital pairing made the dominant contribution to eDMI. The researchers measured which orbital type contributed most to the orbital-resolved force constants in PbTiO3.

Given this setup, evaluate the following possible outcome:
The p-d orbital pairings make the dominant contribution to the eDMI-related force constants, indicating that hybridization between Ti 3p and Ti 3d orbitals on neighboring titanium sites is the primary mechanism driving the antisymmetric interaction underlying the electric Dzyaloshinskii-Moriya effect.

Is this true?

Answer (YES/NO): NO